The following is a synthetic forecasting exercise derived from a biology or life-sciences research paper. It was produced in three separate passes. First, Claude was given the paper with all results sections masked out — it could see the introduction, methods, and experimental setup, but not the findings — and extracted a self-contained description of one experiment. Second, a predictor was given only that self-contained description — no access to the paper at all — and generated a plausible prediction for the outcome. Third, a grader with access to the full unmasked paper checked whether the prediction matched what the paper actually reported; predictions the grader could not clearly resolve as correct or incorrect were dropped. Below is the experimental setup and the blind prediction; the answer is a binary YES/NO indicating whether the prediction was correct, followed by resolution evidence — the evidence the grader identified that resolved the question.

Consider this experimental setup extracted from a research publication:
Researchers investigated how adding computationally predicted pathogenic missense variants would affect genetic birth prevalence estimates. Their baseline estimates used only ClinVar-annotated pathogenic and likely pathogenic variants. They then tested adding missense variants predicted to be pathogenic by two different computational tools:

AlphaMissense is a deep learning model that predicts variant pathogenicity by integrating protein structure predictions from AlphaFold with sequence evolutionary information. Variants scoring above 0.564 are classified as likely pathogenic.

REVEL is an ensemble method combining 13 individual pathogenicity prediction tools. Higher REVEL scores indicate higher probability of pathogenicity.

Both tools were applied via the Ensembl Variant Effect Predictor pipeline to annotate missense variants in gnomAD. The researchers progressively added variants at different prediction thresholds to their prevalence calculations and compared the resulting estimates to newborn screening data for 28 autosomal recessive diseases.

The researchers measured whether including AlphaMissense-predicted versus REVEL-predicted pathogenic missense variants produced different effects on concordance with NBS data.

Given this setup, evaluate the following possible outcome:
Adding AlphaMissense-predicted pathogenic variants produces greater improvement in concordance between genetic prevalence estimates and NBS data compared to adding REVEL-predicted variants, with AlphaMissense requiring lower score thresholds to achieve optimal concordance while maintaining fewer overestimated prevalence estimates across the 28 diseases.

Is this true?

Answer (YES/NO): NO